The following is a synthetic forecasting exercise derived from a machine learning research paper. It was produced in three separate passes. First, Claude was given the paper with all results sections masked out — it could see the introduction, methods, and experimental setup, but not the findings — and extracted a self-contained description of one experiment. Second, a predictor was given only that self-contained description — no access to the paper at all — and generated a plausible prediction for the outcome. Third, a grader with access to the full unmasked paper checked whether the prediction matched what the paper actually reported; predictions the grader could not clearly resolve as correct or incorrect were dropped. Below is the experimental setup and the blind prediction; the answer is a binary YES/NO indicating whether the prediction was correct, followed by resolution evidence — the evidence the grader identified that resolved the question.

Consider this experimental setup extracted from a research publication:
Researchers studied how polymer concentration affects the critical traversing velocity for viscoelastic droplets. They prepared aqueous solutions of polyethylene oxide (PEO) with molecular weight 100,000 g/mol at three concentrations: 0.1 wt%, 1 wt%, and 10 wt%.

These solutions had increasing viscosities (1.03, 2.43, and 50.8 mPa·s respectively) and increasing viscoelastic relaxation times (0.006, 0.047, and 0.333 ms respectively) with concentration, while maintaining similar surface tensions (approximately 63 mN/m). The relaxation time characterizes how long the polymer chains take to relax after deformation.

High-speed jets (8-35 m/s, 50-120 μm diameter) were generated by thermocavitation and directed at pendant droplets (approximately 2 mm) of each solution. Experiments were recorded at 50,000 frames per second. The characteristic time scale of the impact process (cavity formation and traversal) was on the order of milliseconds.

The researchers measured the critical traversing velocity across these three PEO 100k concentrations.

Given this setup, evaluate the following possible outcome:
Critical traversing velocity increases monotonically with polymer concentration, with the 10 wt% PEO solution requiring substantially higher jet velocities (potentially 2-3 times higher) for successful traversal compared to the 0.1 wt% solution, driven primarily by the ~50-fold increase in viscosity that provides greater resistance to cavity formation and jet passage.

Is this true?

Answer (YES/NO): NO